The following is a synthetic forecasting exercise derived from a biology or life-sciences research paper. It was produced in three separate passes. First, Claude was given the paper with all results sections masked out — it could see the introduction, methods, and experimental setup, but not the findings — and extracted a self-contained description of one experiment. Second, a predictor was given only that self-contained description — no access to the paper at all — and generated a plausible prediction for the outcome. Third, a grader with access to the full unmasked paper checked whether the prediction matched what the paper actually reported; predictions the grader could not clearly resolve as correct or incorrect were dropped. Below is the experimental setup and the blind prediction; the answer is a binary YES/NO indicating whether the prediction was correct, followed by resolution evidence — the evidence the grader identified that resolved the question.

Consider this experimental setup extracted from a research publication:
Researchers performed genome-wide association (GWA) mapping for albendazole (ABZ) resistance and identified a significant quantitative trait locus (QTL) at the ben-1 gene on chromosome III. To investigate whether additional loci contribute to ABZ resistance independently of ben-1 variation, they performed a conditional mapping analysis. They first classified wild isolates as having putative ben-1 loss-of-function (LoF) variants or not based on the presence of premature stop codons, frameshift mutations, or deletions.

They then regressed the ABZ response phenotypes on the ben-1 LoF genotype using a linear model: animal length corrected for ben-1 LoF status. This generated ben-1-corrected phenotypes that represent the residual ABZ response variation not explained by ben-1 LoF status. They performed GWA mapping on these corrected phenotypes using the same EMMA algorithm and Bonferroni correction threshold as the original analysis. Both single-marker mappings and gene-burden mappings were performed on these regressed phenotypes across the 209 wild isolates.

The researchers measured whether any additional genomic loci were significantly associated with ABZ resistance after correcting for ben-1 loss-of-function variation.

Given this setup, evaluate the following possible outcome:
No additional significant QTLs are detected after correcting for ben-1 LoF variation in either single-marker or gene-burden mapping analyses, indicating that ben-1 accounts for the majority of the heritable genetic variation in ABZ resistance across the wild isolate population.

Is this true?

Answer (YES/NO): NO